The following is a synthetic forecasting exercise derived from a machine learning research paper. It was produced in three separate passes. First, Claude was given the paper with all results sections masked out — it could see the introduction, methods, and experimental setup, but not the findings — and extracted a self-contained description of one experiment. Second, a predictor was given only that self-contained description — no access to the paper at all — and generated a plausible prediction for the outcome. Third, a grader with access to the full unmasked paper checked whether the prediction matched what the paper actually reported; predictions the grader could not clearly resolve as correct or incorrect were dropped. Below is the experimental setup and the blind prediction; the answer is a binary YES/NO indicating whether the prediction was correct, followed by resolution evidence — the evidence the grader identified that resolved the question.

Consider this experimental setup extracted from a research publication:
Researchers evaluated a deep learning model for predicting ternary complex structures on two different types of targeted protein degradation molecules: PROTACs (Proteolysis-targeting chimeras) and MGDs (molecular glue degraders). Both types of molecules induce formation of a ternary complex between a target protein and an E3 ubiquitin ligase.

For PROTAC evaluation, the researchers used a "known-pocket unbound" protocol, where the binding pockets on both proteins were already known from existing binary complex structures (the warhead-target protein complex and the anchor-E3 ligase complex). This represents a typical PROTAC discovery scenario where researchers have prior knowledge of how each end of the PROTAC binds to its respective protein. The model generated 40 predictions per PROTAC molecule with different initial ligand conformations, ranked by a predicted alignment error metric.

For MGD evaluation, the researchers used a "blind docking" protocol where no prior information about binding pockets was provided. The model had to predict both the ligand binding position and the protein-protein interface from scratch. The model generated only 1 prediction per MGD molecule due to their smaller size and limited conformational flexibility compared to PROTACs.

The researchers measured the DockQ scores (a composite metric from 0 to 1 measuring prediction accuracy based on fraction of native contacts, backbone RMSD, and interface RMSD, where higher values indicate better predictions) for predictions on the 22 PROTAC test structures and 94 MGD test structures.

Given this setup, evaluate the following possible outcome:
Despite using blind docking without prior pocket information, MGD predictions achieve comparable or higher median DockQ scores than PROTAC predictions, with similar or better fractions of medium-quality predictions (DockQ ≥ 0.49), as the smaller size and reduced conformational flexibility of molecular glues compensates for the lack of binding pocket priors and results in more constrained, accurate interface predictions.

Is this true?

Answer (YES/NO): NO